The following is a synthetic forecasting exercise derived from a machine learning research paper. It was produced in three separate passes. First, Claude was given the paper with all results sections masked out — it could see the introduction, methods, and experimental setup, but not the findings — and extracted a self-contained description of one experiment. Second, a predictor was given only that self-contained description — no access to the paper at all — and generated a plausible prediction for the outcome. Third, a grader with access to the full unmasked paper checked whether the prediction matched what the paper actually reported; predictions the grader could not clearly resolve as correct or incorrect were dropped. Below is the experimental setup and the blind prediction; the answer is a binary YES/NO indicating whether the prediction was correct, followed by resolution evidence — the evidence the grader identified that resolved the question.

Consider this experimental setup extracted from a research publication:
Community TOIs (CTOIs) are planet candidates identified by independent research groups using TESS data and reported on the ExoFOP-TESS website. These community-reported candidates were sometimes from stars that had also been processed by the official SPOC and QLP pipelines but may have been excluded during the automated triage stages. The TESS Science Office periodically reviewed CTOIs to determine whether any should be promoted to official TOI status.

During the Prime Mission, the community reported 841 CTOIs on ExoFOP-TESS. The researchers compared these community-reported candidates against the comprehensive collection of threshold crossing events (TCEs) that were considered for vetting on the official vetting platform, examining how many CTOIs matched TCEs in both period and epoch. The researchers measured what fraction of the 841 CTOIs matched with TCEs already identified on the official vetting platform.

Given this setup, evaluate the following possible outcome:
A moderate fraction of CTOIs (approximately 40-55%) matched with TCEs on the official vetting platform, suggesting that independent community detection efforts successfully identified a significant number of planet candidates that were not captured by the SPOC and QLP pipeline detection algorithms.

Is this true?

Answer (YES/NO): YES